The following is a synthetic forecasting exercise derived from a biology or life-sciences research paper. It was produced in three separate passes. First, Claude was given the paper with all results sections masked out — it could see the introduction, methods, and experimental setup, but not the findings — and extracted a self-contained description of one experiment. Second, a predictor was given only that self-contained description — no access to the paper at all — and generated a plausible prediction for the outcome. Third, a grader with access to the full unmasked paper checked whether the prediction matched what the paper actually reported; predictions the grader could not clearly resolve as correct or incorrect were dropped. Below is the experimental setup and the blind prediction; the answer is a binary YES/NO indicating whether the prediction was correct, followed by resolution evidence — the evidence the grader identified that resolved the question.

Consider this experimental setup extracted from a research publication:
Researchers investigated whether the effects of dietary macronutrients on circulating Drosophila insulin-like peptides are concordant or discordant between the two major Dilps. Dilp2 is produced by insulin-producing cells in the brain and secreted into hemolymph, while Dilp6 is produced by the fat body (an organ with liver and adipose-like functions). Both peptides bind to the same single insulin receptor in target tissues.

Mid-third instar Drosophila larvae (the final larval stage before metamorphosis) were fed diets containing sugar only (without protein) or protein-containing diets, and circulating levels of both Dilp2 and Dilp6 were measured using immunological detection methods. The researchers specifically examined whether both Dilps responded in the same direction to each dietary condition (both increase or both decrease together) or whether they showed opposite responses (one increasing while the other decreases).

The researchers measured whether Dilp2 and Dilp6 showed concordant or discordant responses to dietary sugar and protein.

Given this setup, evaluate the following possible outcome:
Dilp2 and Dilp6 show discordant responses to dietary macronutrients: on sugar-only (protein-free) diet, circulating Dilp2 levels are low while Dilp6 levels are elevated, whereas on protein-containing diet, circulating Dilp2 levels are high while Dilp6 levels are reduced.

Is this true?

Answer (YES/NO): YES